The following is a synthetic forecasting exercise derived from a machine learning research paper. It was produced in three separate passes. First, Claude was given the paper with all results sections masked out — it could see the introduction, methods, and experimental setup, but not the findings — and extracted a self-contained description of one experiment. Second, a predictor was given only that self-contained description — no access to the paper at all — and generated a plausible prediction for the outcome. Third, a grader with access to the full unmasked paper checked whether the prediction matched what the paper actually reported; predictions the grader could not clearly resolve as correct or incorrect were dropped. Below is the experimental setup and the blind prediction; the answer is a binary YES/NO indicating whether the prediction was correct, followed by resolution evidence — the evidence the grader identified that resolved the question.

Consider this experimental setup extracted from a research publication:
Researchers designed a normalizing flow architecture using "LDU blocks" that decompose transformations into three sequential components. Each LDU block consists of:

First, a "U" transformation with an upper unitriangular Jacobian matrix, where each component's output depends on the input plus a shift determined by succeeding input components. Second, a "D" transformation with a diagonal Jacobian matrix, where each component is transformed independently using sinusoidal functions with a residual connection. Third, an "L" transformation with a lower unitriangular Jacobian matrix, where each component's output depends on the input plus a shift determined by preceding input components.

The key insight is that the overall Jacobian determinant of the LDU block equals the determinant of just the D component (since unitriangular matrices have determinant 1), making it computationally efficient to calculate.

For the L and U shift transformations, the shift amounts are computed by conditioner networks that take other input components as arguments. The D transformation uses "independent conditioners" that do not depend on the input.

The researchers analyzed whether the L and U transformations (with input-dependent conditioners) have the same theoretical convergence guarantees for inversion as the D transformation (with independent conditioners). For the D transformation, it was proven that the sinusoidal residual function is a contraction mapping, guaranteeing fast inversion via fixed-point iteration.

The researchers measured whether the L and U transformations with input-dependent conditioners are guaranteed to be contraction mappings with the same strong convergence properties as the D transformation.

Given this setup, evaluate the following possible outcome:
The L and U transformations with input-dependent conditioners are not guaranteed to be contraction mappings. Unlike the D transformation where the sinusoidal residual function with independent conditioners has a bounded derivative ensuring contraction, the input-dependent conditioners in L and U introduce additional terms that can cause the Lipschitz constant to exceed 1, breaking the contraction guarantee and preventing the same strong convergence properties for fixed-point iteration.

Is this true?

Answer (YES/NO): YES